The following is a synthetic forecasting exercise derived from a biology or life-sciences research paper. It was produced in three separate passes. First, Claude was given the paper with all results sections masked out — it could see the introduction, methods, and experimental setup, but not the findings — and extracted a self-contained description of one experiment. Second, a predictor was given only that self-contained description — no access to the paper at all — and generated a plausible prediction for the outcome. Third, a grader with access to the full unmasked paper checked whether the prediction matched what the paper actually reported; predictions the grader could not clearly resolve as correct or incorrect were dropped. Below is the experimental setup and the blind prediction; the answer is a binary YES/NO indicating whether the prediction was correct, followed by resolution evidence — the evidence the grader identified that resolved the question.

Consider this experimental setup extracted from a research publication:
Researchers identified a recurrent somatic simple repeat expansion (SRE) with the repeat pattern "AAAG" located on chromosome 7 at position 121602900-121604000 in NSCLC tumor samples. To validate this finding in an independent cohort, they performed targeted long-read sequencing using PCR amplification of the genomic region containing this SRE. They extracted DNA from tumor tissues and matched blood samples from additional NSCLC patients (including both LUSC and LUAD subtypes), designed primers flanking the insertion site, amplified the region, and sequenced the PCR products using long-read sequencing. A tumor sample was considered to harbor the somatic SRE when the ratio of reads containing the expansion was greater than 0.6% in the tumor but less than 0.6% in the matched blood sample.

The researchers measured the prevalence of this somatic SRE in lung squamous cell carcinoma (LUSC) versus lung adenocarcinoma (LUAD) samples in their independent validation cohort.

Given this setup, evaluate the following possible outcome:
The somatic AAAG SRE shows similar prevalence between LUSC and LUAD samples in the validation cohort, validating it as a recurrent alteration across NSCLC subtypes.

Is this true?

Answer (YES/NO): NO